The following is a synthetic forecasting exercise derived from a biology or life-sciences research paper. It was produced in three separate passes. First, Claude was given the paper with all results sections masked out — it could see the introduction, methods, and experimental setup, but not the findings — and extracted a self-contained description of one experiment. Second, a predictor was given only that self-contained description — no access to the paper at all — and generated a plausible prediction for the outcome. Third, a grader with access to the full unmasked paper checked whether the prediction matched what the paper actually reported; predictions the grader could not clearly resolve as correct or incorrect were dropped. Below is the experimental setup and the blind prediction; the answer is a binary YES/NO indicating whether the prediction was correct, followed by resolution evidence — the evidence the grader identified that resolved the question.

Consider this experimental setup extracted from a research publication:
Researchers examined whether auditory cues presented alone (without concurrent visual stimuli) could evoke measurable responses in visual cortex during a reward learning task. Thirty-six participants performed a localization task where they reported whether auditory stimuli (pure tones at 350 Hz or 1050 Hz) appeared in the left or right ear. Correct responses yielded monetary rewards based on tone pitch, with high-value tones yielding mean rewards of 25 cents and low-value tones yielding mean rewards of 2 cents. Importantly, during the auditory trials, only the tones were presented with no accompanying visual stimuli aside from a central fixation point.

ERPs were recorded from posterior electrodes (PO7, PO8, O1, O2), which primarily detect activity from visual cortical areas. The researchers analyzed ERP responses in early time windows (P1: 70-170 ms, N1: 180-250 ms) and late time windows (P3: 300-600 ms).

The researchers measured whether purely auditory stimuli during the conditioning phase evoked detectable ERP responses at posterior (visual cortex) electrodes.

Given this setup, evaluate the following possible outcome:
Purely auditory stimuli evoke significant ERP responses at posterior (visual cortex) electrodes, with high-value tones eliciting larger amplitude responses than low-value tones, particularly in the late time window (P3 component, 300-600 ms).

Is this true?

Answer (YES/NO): YES